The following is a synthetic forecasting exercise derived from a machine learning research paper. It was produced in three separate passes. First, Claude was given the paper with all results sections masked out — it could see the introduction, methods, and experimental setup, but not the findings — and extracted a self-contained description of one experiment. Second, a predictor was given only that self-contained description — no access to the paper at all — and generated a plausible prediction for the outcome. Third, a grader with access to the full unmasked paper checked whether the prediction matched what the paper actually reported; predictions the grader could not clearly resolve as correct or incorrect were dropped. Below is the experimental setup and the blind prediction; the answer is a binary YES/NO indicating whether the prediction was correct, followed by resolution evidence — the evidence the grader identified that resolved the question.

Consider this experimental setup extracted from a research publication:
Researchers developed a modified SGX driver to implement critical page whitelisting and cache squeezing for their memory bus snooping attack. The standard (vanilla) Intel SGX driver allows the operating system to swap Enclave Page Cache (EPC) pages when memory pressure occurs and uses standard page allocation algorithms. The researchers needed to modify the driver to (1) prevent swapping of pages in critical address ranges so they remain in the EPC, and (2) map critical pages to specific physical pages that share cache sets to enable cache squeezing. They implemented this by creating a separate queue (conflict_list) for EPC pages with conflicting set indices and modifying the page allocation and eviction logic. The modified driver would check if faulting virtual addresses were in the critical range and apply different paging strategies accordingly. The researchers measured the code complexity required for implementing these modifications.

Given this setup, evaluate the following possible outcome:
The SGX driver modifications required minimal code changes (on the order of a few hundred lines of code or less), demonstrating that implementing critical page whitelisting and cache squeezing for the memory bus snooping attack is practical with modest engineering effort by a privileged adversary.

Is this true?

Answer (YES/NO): YES